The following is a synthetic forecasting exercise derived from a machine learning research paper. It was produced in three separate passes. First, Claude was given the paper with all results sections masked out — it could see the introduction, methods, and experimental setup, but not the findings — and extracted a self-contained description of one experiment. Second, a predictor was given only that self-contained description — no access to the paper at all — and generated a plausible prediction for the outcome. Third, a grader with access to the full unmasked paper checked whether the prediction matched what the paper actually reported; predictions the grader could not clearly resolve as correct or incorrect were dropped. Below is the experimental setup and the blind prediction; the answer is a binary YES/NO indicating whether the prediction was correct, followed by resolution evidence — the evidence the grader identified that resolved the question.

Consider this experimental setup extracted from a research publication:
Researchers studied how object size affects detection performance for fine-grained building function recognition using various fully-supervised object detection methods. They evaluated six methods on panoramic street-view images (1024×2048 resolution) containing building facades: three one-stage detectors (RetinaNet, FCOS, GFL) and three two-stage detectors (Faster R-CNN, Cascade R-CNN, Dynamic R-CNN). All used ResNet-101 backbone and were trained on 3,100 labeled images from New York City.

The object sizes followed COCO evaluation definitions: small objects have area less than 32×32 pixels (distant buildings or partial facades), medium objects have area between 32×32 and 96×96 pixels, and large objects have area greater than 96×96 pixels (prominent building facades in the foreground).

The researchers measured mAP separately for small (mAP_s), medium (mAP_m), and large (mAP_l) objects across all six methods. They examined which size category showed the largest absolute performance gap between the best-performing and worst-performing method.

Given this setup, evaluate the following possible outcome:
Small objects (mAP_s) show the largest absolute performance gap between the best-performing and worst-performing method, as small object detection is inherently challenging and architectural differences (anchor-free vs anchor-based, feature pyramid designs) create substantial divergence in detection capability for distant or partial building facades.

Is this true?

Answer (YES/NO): NO